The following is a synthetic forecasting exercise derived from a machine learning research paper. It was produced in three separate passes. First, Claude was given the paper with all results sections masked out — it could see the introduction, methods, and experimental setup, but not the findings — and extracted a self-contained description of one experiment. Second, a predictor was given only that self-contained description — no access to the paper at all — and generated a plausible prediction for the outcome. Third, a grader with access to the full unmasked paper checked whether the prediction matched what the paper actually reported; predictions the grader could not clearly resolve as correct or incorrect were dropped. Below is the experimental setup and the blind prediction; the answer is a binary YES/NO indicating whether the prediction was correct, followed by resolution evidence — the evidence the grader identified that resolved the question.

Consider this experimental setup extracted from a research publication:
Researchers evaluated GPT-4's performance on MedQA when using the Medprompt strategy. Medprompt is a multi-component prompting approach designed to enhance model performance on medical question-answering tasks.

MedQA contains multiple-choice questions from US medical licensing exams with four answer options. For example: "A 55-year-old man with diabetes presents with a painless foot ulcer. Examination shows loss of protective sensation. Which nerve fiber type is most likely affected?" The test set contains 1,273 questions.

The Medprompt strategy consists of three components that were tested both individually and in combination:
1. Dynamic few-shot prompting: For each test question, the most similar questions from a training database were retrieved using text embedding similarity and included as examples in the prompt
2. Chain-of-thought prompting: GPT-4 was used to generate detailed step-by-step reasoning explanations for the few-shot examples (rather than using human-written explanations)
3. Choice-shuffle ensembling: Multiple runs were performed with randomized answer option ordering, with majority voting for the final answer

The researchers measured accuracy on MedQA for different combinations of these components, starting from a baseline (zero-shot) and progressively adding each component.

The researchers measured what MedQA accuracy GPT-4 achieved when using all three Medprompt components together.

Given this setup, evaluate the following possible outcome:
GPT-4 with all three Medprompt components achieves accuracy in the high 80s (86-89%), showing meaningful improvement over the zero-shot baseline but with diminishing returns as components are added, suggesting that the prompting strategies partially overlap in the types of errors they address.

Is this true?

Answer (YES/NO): NO